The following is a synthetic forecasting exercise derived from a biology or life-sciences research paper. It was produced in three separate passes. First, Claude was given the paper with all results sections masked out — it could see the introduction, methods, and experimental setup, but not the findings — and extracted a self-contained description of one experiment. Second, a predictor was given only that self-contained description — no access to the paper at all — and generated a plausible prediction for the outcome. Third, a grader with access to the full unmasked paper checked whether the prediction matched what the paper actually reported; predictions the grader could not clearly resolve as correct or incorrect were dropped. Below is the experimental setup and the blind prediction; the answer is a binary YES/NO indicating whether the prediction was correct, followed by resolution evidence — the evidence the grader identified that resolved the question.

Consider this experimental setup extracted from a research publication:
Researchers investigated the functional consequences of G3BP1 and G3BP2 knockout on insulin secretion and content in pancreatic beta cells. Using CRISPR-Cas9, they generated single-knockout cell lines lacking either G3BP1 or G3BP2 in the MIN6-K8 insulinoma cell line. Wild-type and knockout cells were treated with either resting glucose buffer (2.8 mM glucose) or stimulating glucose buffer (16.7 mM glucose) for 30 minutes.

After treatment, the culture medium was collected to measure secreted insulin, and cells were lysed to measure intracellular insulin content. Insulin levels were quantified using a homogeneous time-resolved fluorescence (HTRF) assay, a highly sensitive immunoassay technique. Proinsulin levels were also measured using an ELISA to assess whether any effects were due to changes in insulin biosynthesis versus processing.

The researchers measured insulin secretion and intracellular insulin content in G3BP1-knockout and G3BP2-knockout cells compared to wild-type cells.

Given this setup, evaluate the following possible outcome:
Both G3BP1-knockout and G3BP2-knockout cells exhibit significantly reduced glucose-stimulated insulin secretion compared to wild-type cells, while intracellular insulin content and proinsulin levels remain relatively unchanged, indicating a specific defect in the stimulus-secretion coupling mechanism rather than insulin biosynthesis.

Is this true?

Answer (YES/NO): NO